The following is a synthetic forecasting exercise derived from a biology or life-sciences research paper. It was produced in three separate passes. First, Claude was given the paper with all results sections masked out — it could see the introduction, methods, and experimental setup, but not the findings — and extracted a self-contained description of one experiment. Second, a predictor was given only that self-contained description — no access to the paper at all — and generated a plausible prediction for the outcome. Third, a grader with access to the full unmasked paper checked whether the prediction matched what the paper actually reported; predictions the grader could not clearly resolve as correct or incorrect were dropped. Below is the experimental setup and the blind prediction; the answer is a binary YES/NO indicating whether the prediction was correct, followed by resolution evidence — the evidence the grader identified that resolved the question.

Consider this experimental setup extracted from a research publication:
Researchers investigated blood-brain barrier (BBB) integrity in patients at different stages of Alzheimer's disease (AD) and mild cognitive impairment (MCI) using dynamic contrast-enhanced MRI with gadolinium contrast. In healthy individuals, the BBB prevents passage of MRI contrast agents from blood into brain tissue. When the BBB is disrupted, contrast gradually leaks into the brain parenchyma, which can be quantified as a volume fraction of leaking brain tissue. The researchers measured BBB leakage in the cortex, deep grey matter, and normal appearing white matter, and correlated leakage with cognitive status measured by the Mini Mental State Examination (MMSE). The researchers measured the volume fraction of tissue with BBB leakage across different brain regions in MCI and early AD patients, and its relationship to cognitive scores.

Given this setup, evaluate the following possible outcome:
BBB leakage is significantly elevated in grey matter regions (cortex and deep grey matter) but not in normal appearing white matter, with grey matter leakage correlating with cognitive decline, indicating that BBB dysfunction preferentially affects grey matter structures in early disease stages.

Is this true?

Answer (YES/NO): NO